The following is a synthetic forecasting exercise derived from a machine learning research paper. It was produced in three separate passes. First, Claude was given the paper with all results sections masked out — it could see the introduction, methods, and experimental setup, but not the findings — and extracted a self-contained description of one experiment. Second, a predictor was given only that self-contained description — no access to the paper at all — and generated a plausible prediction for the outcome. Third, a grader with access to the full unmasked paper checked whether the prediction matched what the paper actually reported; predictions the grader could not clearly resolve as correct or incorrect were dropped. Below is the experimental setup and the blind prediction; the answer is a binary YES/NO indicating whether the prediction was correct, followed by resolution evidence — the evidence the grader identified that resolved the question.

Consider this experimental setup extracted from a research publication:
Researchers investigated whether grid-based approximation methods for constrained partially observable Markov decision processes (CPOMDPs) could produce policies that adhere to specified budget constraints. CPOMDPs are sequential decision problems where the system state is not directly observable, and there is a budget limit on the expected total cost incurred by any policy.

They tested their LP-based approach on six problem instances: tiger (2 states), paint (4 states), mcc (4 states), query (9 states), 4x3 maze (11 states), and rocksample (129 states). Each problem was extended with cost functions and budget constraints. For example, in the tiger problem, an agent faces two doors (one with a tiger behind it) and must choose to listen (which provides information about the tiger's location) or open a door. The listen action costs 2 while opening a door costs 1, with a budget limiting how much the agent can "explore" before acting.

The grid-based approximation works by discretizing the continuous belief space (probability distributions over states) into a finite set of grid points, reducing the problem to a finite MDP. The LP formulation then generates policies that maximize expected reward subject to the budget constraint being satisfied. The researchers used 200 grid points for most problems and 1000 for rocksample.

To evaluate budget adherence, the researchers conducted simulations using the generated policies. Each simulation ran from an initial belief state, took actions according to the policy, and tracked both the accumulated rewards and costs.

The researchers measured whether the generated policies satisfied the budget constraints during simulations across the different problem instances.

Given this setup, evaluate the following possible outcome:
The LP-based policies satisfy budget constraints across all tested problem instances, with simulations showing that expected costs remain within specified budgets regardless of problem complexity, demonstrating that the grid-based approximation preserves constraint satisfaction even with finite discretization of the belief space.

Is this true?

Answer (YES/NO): NO